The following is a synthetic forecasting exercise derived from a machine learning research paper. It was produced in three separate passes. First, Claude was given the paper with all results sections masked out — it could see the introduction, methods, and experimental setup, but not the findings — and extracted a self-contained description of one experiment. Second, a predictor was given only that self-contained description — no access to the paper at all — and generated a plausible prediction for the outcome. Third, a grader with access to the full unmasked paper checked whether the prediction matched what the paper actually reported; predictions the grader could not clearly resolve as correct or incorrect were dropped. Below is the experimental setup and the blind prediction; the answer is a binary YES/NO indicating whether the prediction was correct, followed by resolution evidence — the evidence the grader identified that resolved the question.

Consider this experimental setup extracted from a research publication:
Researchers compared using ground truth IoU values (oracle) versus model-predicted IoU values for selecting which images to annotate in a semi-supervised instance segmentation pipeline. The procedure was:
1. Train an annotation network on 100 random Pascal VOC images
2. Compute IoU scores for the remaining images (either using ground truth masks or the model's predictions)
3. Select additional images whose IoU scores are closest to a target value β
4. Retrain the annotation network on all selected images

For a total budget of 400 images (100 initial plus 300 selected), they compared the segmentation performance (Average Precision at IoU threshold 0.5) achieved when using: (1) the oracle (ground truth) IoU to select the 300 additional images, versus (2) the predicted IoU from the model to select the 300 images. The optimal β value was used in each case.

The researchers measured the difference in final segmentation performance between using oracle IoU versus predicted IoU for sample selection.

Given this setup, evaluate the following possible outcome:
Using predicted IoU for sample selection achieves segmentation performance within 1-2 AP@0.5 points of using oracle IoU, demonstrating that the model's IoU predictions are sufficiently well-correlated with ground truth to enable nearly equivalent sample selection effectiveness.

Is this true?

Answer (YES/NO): YES